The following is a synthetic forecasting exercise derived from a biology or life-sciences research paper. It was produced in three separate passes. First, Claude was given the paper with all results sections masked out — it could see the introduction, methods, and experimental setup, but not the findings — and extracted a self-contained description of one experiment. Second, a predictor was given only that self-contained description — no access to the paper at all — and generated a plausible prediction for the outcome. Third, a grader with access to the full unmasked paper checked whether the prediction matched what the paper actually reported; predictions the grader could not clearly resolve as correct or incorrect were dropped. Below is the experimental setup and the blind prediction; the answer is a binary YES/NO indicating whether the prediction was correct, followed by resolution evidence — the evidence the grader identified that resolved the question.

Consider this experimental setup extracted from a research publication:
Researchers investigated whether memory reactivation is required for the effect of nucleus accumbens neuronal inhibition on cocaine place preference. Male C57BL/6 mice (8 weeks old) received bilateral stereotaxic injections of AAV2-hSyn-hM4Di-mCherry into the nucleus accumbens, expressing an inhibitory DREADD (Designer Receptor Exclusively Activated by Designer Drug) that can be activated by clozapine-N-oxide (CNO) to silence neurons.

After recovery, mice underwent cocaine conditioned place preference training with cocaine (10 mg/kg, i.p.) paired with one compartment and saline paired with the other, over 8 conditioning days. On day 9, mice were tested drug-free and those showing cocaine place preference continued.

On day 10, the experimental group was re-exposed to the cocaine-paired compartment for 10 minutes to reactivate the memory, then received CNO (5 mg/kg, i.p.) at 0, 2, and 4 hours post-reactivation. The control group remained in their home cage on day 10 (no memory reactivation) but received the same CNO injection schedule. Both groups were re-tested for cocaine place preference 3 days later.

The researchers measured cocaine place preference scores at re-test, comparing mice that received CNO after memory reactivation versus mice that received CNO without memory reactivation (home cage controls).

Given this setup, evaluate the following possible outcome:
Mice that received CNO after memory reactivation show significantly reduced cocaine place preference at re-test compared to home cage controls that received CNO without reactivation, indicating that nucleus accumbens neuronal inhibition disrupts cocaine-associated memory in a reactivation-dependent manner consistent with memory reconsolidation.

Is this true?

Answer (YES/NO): YES